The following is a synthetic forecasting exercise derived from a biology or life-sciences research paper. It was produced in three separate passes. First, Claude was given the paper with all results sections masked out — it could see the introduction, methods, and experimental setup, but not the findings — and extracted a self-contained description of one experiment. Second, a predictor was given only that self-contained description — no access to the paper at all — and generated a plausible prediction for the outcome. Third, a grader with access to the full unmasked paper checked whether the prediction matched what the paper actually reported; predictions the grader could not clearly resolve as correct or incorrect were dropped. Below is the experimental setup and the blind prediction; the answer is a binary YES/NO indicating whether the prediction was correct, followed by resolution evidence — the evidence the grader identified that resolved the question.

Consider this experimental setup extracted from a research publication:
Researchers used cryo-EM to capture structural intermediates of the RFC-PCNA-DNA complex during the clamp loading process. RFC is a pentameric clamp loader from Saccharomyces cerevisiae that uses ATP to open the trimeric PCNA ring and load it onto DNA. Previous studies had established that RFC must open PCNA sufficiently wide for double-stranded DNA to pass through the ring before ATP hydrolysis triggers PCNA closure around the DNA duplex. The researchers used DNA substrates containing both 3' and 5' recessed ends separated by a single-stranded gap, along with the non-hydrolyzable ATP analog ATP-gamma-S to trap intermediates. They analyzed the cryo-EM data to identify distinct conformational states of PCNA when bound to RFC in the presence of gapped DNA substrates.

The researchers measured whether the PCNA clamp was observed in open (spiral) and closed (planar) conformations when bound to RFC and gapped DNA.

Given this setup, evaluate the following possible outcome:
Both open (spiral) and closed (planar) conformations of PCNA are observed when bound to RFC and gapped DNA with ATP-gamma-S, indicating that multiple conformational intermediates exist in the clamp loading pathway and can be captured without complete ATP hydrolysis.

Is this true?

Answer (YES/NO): YES